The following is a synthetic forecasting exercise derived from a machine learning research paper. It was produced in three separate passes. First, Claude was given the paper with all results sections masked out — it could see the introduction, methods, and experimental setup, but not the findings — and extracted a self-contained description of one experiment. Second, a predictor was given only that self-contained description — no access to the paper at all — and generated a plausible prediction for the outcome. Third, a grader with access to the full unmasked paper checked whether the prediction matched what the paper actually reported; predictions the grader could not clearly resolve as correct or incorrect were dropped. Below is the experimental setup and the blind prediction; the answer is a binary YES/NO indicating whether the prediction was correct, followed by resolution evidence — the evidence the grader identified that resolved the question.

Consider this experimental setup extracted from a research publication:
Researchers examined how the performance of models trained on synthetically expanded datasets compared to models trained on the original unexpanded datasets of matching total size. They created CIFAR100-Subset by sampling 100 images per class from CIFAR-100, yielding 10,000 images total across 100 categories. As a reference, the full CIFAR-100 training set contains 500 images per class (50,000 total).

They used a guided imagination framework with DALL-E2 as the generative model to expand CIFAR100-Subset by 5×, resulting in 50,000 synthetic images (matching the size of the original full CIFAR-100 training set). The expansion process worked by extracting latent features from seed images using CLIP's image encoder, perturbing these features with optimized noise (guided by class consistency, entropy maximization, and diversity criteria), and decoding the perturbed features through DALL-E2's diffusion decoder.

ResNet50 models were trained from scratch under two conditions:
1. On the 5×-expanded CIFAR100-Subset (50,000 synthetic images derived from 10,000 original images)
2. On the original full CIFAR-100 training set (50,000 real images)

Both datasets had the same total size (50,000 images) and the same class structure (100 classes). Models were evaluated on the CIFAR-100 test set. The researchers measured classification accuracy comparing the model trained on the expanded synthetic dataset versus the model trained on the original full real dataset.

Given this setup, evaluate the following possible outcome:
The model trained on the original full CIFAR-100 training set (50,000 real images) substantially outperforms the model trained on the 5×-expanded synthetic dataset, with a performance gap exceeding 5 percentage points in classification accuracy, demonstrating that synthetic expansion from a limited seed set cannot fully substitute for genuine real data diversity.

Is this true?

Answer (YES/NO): YES